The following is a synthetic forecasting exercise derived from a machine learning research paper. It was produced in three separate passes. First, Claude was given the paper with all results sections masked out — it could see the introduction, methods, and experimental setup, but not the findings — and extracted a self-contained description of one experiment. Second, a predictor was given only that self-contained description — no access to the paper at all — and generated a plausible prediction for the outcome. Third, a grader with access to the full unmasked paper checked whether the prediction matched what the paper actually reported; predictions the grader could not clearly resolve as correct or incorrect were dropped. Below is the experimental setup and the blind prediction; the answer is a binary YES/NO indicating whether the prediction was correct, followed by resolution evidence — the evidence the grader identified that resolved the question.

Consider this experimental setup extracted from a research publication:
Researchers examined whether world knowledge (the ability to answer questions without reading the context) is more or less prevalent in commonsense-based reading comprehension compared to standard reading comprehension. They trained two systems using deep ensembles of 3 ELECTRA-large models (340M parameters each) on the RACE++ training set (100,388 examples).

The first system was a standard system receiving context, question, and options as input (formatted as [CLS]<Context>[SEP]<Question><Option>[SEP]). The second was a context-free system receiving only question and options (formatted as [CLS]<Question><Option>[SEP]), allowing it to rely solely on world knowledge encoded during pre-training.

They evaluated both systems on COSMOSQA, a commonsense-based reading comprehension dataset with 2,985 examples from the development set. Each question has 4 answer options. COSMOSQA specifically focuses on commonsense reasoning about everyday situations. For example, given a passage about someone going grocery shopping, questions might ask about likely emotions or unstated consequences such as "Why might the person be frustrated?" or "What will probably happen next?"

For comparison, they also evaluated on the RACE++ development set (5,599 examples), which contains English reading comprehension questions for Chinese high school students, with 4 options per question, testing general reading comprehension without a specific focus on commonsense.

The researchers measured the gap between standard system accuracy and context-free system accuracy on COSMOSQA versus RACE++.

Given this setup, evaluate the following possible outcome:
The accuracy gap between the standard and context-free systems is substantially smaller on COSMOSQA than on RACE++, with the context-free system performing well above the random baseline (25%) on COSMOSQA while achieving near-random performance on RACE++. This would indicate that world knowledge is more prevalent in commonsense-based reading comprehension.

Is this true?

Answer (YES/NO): NO